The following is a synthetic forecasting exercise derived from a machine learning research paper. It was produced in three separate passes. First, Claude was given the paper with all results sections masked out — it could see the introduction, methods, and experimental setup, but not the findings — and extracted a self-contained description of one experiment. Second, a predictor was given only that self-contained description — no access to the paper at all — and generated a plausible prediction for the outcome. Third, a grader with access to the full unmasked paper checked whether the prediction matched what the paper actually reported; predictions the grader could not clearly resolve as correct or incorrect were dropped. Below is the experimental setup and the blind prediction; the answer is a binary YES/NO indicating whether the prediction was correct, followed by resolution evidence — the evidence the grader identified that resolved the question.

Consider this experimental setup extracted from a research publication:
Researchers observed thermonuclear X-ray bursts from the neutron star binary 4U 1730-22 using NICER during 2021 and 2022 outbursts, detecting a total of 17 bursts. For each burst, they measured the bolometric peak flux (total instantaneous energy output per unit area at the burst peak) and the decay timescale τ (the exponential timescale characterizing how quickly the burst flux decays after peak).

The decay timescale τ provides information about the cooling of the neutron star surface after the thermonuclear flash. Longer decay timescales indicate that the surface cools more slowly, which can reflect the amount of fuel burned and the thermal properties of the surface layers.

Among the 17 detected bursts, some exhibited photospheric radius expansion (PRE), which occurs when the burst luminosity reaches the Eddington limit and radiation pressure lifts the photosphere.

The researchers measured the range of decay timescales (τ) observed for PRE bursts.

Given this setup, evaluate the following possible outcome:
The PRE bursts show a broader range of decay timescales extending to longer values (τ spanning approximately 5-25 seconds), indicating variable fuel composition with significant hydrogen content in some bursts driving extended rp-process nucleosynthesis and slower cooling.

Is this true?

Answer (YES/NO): NO